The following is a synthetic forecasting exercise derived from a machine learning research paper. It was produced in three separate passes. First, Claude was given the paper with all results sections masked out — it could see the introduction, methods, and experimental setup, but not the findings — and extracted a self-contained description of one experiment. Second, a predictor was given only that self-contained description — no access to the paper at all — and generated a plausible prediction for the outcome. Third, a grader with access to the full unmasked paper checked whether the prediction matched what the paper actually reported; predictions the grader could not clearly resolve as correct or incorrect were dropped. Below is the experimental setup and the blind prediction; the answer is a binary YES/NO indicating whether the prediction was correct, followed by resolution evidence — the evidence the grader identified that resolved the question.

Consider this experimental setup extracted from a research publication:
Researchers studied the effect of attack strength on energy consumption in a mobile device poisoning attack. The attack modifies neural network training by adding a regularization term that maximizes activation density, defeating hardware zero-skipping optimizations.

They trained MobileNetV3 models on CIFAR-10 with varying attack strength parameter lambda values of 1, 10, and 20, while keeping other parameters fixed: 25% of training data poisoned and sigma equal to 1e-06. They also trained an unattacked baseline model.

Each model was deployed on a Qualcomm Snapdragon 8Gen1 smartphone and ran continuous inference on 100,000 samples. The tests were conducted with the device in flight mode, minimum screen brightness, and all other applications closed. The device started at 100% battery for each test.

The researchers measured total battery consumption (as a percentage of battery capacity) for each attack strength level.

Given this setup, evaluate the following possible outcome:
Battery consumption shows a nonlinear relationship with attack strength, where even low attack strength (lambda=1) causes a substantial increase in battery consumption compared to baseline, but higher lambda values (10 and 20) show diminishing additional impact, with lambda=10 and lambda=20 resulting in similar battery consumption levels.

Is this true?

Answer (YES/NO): NO